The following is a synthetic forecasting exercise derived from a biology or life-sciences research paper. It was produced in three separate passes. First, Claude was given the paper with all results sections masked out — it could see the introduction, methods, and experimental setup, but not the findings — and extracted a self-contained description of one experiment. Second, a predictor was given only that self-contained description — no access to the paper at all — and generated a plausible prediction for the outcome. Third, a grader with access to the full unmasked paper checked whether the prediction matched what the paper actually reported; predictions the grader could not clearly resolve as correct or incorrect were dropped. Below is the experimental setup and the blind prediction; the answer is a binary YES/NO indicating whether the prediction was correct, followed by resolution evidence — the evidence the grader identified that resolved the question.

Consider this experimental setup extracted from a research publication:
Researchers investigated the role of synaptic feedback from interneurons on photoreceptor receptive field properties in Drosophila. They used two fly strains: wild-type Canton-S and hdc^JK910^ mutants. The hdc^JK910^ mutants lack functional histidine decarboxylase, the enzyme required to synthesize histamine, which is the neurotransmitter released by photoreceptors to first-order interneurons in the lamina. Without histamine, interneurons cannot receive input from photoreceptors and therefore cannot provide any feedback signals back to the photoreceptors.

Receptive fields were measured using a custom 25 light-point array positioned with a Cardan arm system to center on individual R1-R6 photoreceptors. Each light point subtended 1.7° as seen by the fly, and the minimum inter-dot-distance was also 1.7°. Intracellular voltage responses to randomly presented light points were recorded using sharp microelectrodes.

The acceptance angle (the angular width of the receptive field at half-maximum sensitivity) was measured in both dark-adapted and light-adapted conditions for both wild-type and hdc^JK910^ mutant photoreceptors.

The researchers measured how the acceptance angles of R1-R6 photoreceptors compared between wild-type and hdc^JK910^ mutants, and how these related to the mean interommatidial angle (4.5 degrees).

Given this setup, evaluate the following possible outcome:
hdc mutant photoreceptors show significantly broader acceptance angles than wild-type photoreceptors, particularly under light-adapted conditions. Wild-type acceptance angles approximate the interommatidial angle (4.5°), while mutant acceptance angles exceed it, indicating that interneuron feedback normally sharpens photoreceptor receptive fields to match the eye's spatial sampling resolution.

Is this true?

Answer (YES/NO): NO